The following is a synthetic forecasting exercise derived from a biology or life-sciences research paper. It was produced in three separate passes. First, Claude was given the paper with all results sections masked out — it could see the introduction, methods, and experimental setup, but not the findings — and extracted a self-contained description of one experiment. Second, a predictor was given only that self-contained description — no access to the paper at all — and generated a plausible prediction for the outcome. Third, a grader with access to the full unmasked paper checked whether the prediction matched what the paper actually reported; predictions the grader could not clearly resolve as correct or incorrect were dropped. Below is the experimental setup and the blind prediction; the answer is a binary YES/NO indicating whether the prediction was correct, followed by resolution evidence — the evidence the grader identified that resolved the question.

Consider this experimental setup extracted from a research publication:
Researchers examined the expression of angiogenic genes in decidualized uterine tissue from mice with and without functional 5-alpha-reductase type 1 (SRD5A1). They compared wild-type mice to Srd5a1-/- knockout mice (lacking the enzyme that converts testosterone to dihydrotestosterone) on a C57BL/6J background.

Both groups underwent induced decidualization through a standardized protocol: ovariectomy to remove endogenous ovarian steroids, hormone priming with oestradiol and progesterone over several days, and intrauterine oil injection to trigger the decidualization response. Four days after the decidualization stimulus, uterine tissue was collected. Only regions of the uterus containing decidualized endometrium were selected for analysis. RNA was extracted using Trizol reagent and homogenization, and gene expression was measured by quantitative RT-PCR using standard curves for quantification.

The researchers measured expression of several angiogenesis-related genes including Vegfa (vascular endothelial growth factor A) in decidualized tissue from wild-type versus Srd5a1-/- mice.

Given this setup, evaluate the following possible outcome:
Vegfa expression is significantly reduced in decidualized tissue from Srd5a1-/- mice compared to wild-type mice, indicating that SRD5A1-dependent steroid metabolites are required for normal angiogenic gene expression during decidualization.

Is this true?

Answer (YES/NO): YES